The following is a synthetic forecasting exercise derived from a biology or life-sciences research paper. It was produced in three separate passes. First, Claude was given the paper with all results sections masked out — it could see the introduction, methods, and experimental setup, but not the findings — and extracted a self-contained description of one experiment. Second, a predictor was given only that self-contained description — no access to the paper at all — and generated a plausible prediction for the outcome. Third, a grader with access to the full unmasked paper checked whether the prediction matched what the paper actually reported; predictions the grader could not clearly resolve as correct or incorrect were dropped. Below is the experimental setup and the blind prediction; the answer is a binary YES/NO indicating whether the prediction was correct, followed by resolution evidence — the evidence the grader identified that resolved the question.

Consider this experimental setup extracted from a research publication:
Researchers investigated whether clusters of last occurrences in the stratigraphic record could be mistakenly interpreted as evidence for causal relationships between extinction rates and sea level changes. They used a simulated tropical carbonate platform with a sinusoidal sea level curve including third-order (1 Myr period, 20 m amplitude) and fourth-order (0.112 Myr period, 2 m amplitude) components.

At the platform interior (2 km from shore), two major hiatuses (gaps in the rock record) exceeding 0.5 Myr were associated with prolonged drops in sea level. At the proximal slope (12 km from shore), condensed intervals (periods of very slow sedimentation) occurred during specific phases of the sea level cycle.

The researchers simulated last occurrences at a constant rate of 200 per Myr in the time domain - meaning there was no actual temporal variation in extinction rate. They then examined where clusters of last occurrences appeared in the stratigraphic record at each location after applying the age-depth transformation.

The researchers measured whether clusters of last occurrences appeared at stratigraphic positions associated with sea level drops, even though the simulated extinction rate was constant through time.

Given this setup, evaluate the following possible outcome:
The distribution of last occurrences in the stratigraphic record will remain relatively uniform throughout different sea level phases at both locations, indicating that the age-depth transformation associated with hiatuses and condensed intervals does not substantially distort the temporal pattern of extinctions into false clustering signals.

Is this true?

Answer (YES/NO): NO